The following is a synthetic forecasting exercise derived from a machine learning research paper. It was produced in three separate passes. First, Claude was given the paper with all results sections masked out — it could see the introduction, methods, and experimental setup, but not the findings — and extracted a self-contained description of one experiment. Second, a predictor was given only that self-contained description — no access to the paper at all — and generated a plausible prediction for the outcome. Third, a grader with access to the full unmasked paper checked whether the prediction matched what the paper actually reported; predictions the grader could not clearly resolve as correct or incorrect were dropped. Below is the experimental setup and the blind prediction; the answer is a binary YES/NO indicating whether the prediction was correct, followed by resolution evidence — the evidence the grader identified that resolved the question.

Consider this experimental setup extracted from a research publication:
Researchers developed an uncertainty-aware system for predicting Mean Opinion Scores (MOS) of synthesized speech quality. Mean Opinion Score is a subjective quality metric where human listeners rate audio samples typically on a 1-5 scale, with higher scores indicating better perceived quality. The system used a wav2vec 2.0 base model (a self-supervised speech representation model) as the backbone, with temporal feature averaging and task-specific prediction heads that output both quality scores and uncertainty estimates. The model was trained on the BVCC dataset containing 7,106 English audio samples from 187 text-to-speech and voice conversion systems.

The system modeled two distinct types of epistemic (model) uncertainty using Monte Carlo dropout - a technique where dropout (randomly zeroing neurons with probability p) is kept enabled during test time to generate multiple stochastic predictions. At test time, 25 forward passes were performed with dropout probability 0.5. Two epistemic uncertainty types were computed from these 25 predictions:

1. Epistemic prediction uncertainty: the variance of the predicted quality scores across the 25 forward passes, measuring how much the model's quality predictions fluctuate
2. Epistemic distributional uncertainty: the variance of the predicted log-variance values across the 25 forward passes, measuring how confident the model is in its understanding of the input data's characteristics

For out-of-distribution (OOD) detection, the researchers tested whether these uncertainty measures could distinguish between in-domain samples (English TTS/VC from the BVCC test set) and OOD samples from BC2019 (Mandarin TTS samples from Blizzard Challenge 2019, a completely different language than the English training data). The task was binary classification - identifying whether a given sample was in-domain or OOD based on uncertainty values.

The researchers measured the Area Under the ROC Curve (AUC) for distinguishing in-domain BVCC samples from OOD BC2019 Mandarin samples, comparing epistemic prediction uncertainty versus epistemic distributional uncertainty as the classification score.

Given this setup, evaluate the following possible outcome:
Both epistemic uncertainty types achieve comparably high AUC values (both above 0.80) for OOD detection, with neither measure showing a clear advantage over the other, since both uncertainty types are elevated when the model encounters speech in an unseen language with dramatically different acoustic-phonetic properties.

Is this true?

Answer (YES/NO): NO